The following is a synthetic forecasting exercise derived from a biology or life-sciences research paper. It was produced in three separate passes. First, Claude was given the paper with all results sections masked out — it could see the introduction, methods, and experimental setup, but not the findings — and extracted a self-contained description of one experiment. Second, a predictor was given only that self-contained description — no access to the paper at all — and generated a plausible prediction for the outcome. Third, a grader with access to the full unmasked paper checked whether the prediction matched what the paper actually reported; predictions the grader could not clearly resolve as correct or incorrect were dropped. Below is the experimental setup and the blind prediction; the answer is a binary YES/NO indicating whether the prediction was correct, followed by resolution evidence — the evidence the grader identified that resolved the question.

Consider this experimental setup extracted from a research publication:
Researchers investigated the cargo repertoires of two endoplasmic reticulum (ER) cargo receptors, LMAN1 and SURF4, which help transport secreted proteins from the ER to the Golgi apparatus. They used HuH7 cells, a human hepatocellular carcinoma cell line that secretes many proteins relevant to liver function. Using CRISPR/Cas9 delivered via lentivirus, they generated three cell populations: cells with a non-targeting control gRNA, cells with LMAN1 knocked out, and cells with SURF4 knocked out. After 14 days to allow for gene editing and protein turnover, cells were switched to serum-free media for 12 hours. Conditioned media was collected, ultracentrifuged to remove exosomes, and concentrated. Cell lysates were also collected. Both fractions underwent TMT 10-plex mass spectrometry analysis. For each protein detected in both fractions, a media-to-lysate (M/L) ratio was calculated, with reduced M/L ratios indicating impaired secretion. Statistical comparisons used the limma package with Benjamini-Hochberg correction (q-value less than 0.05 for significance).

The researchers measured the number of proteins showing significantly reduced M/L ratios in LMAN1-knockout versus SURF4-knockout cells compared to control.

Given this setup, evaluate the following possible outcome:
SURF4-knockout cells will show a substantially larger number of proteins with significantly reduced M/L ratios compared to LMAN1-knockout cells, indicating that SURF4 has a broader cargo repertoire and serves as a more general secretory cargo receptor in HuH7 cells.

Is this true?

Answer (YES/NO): YES